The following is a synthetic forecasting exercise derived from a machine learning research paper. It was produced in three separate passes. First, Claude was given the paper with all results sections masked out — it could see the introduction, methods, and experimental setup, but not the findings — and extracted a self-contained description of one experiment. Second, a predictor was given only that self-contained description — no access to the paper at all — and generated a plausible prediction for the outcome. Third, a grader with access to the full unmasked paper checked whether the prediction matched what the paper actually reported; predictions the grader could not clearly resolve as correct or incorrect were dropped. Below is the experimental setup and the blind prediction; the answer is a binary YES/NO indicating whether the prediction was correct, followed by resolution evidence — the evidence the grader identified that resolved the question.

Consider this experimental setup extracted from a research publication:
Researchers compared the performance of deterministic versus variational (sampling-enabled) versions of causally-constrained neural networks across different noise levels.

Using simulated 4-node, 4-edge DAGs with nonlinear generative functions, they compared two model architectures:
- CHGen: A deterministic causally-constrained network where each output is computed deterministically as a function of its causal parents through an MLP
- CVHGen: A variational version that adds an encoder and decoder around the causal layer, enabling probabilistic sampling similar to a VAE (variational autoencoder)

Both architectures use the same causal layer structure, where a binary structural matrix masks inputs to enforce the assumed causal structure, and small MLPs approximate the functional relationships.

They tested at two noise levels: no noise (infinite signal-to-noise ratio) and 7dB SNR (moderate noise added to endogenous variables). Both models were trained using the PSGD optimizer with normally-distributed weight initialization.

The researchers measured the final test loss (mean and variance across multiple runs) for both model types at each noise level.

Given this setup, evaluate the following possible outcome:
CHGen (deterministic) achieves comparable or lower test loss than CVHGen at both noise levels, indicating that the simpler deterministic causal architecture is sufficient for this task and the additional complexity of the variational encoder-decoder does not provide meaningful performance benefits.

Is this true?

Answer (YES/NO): YES